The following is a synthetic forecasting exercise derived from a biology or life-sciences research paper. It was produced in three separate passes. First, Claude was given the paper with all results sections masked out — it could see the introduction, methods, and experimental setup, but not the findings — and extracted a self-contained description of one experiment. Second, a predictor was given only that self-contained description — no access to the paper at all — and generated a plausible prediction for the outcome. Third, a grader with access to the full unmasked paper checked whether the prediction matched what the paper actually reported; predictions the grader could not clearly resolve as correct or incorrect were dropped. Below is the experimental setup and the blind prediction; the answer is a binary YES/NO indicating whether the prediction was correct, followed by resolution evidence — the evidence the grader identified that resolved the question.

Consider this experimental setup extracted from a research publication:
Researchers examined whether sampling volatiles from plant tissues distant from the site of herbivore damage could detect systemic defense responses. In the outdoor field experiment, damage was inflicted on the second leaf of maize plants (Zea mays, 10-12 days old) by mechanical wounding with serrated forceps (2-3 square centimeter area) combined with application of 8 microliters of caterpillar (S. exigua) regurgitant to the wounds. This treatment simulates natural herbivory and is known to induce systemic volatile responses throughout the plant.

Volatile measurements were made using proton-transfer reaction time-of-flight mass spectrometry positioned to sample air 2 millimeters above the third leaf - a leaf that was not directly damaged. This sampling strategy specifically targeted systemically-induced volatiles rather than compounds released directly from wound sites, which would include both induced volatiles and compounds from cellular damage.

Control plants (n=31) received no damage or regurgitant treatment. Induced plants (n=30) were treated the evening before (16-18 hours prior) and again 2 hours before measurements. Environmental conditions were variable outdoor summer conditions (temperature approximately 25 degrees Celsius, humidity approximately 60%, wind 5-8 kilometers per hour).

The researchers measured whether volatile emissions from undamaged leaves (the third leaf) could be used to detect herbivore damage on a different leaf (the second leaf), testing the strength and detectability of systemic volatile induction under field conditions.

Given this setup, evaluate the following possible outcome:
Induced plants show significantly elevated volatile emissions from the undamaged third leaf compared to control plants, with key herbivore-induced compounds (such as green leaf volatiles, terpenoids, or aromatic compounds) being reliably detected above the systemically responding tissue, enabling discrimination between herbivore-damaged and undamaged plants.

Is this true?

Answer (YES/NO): YES